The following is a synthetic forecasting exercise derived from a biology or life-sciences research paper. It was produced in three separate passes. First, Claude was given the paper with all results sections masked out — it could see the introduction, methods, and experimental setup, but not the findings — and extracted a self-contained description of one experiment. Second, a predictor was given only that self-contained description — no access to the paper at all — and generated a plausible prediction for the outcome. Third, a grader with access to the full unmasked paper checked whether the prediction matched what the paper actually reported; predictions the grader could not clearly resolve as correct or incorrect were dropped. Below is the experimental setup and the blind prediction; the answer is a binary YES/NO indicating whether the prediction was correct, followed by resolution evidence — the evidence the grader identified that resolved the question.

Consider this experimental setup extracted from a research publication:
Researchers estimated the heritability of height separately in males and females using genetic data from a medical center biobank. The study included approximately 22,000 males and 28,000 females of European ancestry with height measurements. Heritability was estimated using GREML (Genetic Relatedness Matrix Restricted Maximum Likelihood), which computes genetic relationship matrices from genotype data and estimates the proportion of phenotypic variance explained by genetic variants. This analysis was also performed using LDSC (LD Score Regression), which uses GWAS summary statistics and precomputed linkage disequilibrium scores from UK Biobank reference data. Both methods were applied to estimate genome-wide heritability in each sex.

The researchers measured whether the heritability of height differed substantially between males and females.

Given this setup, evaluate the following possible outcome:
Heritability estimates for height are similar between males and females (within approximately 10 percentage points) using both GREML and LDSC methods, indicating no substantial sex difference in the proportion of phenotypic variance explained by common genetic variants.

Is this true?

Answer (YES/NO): YES